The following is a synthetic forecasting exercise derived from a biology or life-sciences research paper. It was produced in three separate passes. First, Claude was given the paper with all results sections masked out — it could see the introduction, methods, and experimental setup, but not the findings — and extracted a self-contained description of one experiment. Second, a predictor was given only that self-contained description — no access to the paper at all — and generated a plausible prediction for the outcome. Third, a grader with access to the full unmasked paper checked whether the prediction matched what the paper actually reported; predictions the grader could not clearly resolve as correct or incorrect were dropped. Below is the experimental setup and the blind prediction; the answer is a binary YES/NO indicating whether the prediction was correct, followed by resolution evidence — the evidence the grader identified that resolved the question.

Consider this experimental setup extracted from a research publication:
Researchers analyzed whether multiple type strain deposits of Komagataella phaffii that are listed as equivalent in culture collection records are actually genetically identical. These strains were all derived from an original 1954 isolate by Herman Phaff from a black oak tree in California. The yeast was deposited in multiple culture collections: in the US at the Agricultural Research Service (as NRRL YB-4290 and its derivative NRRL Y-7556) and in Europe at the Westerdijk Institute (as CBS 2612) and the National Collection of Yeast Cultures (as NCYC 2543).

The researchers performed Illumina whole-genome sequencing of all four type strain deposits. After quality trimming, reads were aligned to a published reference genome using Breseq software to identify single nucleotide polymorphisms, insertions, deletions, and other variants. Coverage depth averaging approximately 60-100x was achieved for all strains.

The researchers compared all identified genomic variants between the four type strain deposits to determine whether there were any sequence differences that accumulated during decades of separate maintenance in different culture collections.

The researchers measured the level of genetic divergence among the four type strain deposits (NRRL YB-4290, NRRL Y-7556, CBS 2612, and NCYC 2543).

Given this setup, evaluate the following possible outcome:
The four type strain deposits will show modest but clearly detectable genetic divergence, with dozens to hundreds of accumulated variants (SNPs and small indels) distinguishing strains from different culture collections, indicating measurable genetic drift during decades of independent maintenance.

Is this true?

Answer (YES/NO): NO